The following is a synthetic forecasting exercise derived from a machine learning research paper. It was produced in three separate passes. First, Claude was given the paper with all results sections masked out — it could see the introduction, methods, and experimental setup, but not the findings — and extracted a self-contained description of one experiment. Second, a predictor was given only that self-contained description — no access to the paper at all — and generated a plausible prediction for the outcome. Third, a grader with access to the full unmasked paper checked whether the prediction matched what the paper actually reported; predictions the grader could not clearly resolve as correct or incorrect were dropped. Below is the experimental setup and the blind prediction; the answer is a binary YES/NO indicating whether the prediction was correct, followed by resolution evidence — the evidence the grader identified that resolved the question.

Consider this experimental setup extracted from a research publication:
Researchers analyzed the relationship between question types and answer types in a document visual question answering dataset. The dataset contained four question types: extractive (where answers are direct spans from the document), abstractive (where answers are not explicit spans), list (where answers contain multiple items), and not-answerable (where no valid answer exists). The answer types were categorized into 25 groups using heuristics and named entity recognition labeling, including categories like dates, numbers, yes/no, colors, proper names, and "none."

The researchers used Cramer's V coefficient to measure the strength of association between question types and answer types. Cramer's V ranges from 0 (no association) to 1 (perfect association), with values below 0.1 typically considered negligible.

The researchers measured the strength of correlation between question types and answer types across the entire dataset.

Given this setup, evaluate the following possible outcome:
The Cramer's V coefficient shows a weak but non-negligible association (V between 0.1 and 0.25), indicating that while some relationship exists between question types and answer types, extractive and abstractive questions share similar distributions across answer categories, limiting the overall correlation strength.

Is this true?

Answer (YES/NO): NO